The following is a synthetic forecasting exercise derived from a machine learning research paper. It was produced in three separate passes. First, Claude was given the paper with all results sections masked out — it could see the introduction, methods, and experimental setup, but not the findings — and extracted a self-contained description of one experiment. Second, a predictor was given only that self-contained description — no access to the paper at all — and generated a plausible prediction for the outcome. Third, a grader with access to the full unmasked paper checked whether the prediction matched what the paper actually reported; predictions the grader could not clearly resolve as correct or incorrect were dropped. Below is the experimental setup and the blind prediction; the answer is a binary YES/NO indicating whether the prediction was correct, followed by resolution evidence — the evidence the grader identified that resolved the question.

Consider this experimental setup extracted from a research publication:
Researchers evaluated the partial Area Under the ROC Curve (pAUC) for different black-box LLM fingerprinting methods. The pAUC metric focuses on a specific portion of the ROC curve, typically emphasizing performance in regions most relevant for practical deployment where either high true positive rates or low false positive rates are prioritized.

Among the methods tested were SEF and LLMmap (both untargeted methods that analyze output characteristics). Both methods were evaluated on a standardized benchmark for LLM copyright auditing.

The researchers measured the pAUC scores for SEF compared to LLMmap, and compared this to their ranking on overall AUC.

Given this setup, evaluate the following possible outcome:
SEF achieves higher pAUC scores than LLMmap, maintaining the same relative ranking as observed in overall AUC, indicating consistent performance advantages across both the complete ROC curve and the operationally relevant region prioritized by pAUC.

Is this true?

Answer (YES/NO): NO